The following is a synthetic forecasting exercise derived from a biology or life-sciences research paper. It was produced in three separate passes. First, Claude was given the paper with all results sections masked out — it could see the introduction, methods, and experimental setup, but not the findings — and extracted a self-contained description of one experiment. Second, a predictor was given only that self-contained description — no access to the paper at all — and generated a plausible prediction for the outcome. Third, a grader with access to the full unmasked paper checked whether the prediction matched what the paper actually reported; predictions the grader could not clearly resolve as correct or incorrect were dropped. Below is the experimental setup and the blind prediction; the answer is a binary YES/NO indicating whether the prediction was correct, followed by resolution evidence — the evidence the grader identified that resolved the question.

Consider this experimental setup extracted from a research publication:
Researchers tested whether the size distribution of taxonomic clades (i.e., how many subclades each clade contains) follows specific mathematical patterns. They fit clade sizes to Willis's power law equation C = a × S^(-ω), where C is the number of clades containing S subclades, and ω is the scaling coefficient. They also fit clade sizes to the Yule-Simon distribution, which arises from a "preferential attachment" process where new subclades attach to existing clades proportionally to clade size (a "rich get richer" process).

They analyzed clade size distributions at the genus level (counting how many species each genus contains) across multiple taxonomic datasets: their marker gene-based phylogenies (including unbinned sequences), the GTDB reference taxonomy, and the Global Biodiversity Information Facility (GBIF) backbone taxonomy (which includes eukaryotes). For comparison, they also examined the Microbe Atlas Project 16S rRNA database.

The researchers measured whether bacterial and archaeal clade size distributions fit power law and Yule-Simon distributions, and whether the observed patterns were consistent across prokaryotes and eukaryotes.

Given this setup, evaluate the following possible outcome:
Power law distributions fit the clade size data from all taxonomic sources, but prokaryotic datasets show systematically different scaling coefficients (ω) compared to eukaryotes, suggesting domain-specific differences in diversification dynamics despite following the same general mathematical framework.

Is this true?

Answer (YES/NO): YES